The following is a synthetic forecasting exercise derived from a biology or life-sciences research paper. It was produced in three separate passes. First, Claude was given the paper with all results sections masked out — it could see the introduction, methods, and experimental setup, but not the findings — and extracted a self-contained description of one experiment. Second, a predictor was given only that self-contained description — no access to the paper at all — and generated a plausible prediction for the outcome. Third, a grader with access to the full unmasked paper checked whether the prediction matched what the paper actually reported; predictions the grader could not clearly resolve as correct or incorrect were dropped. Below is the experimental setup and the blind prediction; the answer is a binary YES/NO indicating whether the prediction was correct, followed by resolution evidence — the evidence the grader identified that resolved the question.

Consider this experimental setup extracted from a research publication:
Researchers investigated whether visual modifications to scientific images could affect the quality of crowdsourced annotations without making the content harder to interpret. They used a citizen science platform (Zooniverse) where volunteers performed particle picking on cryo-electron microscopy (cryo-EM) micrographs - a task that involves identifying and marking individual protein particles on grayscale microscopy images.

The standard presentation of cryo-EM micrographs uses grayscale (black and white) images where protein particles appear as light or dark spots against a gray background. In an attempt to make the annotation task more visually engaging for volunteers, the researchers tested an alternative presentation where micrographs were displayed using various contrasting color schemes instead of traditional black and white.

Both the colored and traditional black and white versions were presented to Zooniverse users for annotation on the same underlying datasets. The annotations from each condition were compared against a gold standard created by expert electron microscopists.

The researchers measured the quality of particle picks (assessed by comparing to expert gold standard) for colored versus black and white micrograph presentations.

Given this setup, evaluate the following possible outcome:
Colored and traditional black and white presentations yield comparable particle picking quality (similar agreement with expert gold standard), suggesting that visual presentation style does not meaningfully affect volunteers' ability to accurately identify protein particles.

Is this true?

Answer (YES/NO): YES